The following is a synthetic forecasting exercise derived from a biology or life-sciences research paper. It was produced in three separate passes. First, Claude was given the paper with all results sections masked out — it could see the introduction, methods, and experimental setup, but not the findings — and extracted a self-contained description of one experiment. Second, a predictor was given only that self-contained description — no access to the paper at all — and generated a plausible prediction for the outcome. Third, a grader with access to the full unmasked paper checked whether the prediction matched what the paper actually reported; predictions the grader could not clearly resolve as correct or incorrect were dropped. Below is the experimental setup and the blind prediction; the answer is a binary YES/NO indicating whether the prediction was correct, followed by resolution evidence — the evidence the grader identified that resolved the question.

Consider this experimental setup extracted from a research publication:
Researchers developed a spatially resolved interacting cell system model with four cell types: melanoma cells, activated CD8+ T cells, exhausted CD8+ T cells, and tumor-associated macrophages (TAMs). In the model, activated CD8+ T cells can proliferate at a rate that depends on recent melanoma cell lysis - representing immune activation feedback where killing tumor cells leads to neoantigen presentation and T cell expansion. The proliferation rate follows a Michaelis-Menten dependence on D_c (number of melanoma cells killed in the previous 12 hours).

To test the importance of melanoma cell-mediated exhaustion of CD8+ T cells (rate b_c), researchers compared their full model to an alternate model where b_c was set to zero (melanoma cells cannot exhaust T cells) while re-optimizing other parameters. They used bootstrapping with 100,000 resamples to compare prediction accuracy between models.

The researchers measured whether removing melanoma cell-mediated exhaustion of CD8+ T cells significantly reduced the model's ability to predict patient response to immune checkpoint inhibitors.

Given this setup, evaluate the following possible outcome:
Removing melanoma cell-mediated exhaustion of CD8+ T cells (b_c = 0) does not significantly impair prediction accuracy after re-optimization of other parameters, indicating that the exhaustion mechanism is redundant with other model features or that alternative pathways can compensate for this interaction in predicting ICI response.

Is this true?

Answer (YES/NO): NO